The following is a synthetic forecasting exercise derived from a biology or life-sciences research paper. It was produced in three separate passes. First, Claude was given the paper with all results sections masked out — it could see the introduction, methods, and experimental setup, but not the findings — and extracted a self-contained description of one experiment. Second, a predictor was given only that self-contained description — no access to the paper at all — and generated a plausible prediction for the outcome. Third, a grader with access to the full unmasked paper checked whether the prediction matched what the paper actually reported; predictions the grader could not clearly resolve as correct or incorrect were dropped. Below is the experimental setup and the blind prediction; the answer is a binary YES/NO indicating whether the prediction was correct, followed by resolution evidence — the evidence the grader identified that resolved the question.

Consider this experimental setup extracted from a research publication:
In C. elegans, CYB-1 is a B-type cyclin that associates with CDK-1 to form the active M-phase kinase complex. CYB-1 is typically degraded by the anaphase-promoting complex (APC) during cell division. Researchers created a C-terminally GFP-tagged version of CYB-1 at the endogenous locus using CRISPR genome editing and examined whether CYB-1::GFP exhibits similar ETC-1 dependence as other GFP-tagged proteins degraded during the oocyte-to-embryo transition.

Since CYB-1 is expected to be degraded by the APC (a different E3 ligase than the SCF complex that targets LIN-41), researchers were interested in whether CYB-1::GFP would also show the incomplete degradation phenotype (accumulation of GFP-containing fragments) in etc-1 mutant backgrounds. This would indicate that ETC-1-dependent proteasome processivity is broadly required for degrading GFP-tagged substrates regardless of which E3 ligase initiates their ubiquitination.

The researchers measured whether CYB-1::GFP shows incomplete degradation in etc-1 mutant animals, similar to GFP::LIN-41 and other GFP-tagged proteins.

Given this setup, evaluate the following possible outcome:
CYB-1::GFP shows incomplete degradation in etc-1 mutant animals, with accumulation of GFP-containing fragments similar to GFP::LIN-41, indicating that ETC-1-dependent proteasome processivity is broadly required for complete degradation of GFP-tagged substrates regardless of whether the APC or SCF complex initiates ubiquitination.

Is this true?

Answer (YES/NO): YES